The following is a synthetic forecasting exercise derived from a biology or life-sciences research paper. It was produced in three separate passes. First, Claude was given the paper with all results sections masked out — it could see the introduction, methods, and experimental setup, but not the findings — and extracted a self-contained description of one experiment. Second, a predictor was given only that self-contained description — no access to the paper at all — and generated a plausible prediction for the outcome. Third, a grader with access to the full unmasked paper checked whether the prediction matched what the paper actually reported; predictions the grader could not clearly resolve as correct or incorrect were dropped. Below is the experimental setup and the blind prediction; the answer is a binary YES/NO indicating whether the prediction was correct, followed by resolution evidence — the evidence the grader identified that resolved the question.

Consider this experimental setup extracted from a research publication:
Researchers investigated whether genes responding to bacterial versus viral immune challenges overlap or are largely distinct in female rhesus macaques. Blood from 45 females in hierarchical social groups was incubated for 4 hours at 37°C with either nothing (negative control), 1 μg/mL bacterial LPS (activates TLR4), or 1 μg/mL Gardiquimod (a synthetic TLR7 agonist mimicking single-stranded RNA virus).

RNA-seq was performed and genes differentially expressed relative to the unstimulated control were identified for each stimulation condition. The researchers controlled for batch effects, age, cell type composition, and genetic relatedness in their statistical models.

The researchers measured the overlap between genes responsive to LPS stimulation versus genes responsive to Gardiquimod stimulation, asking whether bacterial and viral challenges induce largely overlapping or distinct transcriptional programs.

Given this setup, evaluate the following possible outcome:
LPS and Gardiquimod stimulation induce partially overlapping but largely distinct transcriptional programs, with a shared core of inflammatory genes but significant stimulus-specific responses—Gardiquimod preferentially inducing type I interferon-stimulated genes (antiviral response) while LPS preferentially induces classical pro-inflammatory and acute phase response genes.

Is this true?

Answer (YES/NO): YES